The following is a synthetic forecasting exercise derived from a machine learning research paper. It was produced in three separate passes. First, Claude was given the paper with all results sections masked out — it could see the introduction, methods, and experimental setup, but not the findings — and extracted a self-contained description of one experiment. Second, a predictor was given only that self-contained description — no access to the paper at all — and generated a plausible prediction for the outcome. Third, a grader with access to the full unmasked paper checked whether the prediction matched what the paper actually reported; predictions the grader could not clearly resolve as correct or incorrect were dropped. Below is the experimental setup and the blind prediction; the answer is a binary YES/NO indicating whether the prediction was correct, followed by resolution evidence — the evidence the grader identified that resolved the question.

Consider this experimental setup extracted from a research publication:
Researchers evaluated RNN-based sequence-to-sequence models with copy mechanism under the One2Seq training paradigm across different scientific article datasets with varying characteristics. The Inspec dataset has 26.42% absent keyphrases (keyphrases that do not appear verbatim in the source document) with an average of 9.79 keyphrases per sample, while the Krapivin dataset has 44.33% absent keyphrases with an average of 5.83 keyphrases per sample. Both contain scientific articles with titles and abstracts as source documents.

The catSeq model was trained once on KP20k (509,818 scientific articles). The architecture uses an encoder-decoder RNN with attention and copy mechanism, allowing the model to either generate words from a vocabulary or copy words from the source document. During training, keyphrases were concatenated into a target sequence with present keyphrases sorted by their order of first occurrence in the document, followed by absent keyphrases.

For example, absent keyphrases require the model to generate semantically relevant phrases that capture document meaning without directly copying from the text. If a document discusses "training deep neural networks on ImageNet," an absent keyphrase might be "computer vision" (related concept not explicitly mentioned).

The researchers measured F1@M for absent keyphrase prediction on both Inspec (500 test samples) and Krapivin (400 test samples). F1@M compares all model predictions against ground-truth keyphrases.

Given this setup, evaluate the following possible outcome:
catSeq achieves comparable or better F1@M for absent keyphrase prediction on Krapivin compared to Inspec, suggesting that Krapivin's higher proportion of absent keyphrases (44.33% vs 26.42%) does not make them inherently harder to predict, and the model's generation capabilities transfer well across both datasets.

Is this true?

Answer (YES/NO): YES